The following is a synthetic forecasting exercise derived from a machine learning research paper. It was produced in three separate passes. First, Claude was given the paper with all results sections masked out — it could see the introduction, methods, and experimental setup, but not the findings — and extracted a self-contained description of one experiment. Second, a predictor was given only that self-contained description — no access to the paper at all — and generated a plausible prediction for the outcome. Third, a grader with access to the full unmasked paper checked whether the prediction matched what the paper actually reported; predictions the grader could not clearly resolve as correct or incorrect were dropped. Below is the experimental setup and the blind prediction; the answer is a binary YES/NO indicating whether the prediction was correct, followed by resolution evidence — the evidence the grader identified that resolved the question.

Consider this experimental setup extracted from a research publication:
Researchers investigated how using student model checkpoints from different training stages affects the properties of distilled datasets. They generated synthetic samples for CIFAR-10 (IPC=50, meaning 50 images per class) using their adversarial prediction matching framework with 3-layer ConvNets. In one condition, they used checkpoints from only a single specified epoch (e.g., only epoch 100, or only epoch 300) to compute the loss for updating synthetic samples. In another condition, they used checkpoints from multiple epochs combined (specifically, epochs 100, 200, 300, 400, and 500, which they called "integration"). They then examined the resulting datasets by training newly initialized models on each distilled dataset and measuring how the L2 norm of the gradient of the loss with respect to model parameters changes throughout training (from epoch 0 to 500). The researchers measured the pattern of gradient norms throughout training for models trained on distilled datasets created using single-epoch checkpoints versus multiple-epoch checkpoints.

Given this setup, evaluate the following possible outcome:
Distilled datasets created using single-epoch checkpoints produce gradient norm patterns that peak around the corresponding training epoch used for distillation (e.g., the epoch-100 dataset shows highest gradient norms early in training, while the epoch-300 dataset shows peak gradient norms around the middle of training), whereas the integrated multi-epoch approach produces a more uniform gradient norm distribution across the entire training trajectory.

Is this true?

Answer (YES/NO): YES